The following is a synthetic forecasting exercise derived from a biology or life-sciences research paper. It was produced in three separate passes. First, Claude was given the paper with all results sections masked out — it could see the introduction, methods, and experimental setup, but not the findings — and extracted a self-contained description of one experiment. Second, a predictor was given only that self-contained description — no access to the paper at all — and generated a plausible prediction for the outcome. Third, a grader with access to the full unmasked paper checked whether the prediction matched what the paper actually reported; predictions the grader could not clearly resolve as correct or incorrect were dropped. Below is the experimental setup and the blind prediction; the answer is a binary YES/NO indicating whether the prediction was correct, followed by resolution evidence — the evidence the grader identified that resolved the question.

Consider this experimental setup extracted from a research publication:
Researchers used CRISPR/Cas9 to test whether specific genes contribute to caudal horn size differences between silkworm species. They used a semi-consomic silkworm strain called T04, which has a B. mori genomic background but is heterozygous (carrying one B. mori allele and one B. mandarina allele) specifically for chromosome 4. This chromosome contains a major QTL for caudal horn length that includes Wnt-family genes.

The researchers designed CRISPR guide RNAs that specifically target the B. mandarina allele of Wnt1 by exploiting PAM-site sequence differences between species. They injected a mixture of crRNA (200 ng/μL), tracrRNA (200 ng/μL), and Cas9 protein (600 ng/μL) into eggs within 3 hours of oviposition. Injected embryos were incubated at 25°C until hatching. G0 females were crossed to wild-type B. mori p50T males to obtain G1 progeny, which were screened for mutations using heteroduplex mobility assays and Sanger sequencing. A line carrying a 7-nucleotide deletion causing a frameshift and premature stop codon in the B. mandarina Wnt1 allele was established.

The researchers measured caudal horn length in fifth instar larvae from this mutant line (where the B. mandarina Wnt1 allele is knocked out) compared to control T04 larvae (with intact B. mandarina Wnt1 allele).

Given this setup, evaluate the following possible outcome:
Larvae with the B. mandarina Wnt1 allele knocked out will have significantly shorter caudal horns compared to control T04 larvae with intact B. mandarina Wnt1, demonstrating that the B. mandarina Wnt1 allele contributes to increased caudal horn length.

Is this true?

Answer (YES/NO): YES